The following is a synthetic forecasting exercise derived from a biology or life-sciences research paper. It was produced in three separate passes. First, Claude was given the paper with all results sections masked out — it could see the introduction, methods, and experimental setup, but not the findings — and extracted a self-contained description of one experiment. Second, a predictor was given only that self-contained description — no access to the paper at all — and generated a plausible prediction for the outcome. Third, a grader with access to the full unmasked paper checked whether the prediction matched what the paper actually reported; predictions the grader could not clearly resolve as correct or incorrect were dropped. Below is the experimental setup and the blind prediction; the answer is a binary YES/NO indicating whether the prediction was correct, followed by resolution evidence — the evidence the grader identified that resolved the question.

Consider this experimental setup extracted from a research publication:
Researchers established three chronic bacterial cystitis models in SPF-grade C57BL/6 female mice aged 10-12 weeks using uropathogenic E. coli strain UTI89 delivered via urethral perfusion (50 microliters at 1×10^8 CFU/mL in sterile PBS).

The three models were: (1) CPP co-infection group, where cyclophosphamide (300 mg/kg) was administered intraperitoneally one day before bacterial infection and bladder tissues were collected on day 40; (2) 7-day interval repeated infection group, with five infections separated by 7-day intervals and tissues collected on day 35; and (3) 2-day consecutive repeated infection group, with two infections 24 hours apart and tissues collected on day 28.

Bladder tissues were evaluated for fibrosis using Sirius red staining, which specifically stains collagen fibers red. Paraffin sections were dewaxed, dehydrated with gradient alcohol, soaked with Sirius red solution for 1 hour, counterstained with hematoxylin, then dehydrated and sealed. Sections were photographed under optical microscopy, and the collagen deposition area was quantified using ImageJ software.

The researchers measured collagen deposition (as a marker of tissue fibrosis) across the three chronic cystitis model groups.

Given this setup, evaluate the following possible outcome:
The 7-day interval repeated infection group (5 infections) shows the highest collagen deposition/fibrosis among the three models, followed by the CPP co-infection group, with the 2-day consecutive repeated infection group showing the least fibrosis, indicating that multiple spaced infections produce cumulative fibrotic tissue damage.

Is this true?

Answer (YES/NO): NO